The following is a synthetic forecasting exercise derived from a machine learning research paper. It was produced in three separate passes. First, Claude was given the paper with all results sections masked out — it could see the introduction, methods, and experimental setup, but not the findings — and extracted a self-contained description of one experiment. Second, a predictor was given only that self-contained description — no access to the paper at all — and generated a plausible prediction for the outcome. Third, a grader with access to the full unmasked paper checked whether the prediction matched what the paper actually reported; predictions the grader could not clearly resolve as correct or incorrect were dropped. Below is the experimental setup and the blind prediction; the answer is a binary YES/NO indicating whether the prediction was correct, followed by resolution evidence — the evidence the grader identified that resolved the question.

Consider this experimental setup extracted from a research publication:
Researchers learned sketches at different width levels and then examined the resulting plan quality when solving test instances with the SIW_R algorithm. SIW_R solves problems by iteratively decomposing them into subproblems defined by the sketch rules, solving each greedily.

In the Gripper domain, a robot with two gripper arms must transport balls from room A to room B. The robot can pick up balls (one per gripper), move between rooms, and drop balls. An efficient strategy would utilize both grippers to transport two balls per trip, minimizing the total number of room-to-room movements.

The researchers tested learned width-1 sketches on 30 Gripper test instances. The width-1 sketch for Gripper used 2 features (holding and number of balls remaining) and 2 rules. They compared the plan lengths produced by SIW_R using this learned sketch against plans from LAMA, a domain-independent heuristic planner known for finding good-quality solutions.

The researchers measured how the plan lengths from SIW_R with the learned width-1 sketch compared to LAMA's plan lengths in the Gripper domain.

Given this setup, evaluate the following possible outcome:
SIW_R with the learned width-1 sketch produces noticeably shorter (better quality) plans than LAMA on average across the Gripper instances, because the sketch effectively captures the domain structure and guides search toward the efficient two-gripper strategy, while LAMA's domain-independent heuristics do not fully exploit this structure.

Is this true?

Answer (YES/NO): NO